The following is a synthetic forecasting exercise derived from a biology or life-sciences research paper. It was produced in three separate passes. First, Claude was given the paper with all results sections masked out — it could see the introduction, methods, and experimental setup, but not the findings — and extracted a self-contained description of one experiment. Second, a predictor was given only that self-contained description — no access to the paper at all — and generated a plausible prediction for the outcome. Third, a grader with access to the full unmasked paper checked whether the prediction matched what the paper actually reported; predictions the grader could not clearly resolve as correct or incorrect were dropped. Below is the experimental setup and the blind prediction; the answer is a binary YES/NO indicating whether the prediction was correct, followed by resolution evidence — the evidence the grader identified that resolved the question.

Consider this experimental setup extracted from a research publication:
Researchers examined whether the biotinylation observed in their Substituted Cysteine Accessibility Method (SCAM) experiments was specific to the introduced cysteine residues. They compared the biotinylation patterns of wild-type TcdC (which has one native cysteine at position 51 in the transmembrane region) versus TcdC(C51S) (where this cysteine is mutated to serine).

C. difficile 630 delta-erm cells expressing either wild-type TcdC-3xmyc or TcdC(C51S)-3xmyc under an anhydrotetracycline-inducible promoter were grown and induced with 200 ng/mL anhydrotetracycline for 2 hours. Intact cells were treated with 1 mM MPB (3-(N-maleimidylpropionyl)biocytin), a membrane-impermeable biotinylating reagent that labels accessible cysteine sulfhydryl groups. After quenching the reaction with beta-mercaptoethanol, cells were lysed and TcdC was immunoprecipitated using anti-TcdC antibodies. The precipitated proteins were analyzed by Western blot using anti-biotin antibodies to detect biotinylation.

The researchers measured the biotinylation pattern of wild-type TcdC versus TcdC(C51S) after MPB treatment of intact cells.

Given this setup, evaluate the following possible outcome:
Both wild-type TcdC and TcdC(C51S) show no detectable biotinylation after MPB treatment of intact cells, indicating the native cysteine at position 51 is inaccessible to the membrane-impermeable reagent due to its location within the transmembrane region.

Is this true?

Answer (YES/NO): NO